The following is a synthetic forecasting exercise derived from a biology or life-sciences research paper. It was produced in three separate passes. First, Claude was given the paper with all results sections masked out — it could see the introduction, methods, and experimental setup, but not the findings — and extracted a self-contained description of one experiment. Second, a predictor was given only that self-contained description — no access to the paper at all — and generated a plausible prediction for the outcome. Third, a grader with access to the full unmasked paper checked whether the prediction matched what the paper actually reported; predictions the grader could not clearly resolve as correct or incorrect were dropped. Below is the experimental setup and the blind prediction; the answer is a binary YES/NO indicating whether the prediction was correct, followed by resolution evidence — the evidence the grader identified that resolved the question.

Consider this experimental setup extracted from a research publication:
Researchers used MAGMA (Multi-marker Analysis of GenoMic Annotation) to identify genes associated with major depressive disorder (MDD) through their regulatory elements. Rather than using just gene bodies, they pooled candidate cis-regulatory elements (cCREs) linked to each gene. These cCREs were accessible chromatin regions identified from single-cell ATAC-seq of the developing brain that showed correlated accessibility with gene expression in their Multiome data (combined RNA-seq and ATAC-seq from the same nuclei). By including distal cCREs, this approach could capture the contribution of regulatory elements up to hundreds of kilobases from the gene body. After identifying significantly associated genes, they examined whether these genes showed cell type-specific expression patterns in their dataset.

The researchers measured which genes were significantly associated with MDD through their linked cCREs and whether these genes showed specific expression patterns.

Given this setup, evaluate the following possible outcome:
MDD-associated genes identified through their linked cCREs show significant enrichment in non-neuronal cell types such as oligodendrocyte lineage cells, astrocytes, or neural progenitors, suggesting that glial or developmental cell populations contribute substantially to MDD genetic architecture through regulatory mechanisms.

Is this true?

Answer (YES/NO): NO